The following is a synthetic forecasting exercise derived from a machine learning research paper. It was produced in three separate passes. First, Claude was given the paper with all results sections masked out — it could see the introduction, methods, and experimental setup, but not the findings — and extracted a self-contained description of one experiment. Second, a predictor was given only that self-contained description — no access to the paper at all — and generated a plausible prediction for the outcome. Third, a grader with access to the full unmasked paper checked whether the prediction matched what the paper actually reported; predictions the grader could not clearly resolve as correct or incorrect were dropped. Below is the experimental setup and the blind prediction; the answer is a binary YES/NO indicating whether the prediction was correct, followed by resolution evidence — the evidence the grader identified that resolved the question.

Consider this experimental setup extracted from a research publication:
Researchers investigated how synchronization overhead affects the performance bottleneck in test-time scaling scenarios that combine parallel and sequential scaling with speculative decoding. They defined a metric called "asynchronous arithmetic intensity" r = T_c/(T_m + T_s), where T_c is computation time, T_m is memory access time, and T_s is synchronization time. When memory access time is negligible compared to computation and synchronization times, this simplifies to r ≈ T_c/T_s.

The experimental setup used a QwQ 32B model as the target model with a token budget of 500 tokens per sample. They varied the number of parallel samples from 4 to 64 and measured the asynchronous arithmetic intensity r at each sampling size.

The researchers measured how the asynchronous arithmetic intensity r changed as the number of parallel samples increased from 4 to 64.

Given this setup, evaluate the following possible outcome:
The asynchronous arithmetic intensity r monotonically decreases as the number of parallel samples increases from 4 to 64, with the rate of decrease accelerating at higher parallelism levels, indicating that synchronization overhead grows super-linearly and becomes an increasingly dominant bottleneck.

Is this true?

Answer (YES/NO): NO